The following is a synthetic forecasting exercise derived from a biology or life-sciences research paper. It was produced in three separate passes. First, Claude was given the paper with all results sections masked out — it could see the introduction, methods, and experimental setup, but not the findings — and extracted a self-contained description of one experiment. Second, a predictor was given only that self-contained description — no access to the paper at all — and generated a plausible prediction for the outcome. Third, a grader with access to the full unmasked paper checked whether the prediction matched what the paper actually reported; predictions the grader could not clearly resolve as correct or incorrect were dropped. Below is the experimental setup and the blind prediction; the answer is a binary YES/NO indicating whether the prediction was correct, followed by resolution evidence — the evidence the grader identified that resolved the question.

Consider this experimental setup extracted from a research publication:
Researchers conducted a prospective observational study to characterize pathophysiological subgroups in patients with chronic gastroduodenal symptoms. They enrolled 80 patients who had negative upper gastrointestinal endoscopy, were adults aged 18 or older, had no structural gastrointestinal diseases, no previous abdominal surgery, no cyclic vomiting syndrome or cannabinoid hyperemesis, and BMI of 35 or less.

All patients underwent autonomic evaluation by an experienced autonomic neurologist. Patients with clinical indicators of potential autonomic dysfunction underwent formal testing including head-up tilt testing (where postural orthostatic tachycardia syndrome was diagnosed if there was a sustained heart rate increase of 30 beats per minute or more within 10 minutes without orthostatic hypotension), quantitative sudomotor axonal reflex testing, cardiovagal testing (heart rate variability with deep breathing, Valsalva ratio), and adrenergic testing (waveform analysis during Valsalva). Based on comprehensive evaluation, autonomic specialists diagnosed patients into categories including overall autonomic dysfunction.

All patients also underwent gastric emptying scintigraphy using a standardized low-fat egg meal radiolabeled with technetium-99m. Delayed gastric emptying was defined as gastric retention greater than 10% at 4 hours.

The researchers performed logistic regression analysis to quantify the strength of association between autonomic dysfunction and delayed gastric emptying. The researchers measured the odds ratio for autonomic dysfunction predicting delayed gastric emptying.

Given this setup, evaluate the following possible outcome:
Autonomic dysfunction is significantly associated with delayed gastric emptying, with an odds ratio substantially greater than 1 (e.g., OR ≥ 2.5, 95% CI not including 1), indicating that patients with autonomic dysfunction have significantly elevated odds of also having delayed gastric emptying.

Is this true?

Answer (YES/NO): YES